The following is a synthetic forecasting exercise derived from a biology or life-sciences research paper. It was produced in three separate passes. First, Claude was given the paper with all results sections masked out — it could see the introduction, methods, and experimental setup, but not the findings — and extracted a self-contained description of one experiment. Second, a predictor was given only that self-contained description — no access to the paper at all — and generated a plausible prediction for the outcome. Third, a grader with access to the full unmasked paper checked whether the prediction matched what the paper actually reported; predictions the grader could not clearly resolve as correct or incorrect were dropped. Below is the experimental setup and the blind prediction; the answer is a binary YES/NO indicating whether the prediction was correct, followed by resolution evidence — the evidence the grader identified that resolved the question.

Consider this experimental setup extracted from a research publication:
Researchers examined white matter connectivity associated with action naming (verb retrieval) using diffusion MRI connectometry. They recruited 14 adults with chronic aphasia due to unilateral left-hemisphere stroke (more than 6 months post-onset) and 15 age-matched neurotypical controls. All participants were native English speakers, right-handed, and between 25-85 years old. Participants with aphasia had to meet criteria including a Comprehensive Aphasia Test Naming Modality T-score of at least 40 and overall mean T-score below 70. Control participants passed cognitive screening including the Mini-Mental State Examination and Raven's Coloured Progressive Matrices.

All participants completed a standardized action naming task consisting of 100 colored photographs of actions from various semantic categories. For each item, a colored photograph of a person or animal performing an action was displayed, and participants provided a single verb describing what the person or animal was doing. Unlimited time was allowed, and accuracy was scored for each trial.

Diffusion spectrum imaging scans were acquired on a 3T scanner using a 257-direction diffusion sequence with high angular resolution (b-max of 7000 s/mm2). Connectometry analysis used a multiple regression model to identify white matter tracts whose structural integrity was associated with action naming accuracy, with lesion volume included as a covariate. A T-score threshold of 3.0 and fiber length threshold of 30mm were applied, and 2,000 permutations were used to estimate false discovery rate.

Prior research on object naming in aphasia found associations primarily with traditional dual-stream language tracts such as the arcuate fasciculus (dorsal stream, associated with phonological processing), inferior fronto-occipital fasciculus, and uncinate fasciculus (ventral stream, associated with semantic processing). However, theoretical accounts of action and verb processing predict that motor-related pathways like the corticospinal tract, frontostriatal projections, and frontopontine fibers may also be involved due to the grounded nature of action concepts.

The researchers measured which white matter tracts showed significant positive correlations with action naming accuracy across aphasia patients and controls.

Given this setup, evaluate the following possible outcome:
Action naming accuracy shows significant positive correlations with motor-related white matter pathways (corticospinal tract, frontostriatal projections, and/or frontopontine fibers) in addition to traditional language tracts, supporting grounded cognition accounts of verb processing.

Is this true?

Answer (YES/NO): YES